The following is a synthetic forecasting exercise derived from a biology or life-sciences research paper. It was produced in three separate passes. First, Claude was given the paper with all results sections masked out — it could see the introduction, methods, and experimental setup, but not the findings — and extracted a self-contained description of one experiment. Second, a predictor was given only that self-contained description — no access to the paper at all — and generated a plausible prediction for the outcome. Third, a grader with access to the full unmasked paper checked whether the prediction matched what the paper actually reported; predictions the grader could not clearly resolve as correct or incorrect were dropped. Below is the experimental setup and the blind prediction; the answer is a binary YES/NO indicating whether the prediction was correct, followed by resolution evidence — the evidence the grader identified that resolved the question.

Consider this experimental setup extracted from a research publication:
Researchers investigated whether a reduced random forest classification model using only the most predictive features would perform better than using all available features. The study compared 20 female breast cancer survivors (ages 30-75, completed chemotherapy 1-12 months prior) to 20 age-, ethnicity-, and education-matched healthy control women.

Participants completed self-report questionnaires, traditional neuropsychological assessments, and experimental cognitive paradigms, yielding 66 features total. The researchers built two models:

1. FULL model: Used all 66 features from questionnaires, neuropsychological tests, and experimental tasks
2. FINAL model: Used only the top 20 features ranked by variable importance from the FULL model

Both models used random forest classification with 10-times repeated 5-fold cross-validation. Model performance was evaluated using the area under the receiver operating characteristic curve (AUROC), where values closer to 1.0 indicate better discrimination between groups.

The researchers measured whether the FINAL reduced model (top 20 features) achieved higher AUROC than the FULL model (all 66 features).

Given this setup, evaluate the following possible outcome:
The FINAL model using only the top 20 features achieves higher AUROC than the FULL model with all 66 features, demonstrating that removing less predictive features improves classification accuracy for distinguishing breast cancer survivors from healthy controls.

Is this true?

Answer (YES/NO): YES